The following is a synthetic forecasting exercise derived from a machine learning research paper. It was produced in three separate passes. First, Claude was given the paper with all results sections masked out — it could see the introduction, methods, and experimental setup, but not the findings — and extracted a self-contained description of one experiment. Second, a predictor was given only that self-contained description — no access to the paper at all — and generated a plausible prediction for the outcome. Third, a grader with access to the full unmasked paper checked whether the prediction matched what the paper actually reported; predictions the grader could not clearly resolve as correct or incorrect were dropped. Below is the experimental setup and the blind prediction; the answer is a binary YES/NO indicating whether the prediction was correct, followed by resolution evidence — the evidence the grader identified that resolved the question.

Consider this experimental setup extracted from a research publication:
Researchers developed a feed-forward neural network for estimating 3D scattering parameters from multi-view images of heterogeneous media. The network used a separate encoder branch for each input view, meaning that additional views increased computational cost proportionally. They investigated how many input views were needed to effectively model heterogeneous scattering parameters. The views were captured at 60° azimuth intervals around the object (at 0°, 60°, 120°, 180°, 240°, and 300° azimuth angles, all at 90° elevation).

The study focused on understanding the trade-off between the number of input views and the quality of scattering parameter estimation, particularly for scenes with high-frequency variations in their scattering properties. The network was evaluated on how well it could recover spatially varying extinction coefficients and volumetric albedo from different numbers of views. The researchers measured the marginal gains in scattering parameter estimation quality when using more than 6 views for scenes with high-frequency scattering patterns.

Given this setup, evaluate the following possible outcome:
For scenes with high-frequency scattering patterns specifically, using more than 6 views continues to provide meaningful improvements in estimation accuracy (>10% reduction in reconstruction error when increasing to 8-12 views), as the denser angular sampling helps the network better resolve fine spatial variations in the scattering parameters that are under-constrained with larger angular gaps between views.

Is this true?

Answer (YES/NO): NO